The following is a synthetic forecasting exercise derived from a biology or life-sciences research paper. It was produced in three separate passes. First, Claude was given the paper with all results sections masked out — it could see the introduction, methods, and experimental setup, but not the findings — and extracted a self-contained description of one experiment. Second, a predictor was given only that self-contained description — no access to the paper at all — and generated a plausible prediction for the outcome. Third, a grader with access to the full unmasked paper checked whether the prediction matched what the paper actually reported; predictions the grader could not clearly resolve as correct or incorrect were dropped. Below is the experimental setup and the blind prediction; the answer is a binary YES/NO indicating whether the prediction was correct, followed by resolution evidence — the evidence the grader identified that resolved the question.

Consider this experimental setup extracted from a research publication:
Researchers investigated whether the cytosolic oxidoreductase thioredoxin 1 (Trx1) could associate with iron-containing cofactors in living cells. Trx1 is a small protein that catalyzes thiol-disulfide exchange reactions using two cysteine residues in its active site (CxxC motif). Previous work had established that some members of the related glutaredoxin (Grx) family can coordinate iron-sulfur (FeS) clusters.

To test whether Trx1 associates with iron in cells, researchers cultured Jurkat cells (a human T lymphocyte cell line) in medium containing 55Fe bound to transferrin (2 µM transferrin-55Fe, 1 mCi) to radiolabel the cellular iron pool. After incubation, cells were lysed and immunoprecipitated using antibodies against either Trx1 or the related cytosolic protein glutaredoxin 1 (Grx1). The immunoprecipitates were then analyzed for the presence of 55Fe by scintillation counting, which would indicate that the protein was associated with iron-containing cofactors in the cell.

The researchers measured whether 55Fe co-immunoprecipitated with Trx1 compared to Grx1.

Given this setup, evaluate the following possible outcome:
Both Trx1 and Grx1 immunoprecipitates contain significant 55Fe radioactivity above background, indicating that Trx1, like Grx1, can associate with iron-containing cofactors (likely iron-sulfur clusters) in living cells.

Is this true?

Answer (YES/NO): NO